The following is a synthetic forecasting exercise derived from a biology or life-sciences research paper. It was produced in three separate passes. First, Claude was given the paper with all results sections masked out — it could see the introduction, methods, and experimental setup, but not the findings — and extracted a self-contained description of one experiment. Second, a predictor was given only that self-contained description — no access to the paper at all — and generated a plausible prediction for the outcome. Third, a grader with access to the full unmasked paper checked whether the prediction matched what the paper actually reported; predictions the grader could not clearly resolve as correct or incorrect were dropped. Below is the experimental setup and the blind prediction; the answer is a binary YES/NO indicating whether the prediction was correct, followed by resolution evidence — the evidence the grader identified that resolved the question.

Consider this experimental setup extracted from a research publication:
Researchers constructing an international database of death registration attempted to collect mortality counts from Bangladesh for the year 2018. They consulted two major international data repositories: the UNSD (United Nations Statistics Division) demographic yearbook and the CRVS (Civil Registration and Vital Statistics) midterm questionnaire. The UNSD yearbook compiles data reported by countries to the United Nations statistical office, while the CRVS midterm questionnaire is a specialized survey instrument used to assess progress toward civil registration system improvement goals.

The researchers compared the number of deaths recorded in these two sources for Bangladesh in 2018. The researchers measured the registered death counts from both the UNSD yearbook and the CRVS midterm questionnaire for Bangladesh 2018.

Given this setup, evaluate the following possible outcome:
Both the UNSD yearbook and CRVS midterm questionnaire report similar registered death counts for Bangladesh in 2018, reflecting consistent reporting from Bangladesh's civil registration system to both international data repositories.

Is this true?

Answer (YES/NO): NO